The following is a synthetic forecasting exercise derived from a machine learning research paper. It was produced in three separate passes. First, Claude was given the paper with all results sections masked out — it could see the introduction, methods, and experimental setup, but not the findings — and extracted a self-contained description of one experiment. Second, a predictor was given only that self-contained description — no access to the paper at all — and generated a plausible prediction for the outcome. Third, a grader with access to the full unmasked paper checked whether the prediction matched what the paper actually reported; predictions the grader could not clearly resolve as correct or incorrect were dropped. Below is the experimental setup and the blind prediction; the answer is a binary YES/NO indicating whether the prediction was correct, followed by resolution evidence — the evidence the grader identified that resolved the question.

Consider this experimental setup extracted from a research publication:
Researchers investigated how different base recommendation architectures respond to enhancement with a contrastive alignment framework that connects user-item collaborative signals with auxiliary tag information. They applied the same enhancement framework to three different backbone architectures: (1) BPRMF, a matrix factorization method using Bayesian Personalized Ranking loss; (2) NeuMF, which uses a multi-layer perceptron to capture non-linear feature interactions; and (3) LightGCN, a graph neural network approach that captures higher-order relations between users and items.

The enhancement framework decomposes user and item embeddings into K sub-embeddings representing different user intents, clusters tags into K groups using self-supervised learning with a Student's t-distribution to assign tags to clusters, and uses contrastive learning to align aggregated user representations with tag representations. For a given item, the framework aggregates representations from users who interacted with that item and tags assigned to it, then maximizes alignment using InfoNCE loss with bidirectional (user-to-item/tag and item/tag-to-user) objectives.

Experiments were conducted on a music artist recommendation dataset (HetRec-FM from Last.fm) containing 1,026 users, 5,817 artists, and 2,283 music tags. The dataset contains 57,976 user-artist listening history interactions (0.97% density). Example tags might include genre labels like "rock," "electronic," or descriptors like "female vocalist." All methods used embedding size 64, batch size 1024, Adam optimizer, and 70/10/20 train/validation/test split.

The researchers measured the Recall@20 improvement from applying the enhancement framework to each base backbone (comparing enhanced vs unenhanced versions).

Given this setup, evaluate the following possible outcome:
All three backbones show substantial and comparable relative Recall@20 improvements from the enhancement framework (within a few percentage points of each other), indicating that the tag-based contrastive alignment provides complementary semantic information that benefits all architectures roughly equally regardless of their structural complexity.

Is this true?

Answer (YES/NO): NO